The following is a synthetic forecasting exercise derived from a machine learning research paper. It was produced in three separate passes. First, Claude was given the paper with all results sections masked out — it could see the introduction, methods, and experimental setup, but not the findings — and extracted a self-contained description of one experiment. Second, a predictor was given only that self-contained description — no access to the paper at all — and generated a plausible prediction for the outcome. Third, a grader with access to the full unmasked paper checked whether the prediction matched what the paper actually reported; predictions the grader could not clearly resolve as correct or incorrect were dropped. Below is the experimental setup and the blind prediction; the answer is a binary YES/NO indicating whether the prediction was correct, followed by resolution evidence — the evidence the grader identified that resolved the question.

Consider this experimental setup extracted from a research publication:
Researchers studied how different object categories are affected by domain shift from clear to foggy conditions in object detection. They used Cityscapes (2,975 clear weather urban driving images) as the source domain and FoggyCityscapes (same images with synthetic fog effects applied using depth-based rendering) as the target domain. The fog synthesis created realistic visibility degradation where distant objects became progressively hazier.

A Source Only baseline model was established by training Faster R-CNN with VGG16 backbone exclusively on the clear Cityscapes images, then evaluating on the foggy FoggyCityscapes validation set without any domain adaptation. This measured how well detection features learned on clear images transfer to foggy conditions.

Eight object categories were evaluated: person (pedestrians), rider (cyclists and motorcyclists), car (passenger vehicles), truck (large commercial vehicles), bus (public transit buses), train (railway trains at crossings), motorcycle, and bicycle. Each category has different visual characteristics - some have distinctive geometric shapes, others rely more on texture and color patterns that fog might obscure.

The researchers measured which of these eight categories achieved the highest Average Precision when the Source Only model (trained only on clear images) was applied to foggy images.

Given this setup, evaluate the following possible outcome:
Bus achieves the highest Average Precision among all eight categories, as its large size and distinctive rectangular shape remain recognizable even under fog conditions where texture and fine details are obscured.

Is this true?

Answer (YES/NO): NO